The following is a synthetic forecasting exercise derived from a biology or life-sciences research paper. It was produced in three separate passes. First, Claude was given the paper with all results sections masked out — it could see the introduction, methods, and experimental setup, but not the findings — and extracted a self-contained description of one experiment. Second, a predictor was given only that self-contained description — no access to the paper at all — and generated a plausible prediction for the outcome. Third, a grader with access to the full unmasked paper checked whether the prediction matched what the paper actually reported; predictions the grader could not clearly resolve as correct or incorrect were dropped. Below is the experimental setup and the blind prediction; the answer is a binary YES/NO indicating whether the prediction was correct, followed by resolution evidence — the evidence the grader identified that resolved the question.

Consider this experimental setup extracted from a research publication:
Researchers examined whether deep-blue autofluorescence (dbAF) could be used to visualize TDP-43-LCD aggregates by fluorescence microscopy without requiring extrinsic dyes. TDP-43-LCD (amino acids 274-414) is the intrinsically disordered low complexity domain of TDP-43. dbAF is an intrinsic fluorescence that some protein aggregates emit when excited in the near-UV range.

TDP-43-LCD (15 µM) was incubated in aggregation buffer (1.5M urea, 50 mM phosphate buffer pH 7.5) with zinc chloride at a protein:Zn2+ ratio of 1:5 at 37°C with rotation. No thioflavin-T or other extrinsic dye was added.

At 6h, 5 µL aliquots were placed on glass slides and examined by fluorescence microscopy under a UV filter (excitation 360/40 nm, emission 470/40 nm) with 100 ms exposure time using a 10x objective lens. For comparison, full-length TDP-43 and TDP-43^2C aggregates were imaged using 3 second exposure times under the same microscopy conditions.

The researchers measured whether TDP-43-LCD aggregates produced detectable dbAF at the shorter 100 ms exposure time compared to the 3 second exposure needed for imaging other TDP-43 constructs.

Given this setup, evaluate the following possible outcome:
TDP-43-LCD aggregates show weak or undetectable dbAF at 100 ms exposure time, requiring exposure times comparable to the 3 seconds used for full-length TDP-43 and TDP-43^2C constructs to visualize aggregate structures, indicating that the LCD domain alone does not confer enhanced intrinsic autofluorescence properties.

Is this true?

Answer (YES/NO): NO